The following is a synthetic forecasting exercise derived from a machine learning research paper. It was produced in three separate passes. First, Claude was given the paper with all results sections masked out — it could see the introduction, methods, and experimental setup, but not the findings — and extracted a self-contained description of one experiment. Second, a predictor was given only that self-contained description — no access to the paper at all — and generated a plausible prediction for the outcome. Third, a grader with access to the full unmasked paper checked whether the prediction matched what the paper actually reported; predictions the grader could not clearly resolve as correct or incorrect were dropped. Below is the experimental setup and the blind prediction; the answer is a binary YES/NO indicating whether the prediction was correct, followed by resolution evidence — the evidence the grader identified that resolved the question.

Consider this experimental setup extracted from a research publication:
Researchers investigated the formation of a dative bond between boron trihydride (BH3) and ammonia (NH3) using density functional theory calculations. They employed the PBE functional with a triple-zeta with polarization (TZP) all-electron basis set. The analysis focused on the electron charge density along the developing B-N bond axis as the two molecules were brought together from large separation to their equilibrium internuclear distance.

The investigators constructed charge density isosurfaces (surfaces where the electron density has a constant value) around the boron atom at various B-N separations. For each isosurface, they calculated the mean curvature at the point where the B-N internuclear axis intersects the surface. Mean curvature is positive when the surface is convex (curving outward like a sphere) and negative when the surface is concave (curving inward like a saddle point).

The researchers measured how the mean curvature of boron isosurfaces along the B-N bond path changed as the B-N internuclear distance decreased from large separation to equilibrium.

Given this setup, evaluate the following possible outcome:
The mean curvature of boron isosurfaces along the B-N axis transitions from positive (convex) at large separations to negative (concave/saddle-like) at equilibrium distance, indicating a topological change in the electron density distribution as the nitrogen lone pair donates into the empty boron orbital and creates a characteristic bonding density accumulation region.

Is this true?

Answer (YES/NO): NO